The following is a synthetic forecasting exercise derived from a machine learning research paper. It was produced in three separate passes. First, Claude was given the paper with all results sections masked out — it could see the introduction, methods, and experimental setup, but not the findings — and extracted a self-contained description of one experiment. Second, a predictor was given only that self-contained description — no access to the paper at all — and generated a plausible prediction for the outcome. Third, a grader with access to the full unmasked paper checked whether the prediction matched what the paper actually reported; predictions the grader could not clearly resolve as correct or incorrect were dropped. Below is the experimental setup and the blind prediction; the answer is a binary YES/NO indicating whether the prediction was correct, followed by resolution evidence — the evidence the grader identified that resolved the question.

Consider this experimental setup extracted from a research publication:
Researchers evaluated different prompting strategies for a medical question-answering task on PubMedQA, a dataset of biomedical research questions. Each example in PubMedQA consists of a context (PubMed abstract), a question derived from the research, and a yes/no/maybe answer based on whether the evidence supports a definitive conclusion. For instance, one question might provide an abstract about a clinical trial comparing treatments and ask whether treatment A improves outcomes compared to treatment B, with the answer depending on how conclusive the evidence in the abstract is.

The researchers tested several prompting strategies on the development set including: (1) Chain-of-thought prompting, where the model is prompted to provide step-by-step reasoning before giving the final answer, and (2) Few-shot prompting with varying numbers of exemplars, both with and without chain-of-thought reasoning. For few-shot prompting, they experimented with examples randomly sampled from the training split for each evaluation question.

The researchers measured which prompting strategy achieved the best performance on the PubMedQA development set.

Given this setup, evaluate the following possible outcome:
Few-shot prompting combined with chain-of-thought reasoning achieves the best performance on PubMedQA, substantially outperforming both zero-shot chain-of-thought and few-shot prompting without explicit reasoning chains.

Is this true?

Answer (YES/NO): NO